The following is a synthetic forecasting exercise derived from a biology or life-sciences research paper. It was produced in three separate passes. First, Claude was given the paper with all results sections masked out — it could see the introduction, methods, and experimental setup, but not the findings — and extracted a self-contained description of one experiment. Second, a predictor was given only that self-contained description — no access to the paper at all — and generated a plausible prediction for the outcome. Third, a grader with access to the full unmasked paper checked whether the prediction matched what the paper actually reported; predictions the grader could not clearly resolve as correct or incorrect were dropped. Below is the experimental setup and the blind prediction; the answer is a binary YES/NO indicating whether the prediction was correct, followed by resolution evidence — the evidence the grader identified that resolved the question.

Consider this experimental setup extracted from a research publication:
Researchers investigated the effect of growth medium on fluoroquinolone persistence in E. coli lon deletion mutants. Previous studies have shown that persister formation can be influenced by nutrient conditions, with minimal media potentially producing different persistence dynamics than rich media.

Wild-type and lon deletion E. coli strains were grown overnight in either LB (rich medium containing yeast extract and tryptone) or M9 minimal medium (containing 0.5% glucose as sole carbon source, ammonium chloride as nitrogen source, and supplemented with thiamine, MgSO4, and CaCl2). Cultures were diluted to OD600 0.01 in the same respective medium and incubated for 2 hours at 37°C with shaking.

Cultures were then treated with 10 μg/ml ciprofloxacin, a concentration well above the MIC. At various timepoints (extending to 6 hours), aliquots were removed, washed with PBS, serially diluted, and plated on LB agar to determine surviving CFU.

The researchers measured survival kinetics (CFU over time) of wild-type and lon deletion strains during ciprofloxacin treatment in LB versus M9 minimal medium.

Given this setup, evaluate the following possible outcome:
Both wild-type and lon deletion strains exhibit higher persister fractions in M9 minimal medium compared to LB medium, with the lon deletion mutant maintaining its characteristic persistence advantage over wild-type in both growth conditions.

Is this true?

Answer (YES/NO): NO